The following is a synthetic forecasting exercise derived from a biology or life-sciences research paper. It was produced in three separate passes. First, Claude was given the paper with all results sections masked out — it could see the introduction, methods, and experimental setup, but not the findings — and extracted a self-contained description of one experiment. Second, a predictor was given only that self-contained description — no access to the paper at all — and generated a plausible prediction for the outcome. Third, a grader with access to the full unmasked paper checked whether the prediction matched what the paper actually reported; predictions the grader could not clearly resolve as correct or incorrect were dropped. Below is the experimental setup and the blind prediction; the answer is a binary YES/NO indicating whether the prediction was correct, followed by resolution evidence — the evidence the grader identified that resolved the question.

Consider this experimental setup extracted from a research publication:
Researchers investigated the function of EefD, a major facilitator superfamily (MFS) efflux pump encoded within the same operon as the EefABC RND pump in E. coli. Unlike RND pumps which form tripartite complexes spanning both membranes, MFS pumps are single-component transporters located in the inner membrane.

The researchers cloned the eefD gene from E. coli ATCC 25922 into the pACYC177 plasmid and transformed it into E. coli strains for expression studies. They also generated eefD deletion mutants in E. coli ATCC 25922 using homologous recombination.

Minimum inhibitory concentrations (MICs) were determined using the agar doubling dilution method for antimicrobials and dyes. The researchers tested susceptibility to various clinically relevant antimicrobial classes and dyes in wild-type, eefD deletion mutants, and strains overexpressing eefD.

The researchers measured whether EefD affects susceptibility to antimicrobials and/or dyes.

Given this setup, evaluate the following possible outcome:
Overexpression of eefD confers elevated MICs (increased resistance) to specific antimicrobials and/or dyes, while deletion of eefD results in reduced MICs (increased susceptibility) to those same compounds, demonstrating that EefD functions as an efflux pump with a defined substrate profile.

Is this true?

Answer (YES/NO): NO